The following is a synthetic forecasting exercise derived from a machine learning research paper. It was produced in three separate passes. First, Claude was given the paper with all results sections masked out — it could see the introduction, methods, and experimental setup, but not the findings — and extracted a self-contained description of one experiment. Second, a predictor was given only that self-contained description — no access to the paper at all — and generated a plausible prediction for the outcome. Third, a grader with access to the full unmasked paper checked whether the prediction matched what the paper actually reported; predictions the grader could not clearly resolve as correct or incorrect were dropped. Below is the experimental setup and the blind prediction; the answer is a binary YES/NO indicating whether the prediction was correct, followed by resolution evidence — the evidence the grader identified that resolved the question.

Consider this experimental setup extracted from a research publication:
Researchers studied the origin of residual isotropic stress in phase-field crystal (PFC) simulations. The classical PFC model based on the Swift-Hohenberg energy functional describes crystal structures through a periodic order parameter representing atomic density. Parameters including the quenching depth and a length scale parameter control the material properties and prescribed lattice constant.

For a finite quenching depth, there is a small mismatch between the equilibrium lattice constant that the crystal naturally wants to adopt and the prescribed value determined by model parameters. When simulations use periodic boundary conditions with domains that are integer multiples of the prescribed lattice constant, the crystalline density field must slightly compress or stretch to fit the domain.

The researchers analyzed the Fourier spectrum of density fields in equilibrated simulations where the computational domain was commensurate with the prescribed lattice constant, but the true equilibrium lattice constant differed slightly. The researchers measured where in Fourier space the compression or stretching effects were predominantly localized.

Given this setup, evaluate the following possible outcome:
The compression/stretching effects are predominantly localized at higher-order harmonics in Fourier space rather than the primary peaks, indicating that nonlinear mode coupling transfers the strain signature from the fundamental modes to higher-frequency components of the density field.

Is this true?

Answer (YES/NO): YES